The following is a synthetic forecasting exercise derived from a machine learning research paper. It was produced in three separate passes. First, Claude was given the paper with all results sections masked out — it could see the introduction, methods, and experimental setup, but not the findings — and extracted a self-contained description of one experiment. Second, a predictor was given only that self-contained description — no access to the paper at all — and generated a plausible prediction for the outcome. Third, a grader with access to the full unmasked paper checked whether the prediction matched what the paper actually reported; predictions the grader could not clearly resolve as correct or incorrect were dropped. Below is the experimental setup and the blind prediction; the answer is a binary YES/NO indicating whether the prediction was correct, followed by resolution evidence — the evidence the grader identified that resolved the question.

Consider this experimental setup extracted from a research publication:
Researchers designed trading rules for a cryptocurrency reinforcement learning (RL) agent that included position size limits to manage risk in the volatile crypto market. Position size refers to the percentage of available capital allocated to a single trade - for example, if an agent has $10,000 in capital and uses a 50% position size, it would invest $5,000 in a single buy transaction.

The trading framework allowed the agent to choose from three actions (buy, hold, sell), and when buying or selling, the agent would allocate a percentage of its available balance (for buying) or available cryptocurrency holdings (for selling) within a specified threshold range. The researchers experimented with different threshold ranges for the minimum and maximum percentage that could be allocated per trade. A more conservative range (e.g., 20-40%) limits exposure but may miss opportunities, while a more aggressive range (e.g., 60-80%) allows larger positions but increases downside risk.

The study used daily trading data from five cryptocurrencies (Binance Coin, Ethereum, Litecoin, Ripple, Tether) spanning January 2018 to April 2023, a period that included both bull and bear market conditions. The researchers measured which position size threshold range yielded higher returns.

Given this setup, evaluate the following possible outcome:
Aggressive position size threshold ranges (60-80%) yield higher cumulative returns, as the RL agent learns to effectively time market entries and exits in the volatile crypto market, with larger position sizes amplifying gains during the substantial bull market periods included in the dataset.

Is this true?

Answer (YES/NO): NO